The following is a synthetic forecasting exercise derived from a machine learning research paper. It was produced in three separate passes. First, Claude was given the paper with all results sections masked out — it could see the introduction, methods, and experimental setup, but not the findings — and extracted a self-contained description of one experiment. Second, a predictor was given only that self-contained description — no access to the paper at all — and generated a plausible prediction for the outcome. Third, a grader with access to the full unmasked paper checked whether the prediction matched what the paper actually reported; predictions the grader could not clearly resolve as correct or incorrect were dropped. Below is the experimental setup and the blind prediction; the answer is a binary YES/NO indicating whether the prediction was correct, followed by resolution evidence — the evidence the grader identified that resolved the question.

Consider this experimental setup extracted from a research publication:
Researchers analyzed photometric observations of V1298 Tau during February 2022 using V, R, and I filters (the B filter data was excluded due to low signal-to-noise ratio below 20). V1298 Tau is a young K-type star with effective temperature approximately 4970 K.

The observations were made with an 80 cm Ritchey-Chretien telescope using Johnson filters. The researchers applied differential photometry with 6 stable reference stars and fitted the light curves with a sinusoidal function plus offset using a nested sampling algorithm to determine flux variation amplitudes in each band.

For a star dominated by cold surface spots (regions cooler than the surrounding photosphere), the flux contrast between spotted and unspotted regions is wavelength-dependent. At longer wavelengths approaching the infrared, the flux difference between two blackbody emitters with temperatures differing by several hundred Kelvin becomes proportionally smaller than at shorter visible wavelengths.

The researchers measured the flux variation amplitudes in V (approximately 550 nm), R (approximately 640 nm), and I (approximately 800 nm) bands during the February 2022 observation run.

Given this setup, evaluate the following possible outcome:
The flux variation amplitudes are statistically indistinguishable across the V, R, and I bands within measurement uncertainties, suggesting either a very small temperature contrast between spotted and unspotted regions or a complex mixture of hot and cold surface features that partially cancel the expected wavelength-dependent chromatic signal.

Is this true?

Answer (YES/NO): NO